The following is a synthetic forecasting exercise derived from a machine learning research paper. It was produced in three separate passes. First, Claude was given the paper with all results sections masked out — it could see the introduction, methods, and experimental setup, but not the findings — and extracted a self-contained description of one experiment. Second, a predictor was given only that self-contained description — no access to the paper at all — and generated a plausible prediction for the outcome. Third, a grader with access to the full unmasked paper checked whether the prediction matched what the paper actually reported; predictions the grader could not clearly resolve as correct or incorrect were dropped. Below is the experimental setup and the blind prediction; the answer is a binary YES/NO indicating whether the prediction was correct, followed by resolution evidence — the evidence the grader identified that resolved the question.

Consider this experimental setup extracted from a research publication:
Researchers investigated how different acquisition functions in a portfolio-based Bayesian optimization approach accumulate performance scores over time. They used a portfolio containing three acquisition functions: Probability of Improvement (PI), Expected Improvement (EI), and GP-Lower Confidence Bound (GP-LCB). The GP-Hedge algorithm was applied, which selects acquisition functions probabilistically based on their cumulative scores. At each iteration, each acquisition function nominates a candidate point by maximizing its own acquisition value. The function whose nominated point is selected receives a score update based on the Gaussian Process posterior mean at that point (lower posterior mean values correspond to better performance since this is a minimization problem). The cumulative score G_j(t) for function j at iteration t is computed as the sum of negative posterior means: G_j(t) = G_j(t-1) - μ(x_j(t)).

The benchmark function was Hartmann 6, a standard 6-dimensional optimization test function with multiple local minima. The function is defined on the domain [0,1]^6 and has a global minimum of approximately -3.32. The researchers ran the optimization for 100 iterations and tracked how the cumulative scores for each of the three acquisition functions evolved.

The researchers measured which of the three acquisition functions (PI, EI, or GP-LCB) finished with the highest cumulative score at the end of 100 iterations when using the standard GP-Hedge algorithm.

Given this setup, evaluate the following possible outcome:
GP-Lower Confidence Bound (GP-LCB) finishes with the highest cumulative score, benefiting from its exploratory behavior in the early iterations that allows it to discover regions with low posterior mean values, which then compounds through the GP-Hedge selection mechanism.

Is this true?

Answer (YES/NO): YES